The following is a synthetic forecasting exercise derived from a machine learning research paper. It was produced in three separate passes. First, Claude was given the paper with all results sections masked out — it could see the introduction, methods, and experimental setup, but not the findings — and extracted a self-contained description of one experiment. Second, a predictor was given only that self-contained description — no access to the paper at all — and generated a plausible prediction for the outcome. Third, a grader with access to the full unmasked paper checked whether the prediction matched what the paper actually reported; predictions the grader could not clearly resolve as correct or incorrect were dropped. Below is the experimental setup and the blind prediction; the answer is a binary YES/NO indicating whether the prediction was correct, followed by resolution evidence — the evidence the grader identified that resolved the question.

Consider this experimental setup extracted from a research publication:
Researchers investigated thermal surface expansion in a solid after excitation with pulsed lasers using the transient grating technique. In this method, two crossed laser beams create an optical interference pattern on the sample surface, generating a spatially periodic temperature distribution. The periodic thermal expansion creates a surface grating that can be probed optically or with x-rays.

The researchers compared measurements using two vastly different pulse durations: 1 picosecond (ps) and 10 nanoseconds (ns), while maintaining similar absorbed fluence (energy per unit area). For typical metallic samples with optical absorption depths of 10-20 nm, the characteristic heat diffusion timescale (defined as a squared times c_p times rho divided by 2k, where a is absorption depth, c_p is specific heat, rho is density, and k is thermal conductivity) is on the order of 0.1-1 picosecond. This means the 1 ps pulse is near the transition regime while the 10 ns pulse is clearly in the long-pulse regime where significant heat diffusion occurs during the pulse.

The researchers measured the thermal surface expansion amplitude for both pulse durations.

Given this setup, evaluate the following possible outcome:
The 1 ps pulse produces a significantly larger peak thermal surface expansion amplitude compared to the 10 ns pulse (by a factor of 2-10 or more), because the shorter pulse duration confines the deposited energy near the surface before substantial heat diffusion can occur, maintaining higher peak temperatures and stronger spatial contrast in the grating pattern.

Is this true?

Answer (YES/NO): YES